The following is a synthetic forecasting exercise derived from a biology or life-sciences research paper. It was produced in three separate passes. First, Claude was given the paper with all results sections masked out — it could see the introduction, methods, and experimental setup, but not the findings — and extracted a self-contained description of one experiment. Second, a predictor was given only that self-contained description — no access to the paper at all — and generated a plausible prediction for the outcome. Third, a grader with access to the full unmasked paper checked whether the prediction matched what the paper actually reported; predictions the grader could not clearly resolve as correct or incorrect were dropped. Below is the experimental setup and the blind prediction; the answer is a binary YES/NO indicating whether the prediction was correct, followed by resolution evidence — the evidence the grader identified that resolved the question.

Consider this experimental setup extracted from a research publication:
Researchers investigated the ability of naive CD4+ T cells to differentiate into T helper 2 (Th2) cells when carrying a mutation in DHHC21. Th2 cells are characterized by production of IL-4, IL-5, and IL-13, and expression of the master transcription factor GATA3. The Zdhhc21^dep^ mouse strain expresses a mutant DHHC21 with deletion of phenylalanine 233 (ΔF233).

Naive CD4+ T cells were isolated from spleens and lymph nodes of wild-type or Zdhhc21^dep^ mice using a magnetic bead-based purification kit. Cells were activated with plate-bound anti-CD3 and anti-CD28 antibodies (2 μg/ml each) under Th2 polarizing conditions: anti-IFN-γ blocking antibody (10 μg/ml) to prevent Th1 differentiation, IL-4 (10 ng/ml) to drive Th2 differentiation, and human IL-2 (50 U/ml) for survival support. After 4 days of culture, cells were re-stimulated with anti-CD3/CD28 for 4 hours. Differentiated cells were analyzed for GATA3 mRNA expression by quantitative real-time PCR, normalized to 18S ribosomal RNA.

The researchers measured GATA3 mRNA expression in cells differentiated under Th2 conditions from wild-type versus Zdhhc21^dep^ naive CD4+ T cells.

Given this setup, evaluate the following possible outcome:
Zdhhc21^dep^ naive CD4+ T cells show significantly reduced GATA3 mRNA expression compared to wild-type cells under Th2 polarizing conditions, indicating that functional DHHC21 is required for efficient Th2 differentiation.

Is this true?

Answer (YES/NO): YES